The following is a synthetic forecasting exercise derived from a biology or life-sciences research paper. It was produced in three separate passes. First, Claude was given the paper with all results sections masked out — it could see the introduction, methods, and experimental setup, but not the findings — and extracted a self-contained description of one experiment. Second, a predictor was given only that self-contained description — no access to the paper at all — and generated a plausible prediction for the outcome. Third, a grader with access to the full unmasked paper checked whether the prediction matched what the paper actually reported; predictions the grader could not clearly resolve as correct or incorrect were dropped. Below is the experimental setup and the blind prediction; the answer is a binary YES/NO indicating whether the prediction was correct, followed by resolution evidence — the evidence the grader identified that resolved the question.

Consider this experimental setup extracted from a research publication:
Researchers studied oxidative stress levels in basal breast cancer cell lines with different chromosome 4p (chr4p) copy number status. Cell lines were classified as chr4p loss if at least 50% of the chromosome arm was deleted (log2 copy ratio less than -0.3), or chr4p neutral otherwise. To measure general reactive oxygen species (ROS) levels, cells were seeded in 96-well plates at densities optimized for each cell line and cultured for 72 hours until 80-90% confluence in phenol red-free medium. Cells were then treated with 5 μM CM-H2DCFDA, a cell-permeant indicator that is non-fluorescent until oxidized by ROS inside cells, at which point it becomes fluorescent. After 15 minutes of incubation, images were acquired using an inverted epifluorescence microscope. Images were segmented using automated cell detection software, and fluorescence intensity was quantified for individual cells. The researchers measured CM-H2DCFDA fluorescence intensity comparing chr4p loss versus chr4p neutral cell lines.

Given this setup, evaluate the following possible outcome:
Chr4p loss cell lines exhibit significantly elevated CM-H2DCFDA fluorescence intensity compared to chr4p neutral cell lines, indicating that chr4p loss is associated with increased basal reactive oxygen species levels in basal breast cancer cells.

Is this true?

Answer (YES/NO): YES